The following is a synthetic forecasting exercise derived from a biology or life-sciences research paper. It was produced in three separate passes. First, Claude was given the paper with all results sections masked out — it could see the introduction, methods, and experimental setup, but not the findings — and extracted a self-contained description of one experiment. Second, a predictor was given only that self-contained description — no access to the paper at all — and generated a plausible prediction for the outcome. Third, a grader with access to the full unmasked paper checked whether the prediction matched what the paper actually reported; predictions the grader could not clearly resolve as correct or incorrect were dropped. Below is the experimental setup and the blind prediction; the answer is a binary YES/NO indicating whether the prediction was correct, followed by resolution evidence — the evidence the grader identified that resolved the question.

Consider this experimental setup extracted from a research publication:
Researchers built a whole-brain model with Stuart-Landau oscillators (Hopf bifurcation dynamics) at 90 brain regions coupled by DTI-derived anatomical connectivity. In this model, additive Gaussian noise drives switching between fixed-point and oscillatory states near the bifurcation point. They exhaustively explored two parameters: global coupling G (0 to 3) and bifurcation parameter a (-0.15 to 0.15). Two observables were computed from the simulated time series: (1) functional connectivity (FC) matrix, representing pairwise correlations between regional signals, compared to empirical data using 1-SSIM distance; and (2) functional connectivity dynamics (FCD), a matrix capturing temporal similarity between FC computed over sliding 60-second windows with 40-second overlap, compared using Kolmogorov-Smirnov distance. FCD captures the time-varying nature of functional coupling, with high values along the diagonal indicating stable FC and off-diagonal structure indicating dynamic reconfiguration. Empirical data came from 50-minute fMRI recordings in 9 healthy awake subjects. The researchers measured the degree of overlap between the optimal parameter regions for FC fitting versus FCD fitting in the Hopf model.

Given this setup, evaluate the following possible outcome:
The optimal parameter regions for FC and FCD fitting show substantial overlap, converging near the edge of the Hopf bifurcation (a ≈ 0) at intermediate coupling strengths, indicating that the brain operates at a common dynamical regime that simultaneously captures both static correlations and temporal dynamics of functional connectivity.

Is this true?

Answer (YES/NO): NO